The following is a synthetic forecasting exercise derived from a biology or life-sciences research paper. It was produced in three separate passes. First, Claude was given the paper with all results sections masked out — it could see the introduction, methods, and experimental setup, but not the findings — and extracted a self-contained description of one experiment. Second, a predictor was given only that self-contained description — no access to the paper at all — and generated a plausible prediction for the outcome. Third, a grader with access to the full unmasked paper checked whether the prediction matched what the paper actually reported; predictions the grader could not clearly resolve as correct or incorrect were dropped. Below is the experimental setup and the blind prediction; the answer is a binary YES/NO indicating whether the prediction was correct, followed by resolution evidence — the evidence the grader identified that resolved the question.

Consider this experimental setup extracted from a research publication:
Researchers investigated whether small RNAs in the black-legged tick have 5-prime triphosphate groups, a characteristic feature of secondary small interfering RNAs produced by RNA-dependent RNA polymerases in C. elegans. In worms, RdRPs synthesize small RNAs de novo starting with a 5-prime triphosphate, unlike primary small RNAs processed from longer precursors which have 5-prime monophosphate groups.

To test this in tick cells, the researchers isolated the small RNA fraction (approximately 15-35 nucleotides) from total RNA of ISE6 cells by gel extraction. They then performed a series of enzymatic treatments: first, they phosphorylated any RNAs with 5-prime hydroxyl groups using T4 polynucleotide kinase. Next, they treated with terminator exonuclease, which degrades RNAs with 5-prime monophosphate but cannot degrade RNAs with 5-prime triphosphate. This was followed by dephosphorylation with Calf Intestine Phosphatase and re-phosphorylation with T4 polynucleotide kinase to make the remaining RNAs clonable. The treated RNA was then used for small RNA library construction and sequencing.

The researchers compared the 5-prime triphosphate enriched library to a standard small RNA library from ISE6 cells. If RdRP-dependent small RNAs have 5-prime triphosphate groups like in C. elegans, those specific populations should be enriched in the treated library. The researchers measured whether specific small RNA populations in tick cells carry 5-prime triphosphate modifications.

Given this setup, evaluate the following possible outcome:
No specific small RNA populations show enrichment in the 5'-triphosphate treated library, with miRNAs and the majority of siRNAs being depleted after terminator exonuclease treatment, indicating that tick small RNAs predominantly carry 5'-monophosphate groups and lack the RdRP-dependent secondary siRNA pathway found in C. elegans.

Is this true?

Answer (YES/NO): YES